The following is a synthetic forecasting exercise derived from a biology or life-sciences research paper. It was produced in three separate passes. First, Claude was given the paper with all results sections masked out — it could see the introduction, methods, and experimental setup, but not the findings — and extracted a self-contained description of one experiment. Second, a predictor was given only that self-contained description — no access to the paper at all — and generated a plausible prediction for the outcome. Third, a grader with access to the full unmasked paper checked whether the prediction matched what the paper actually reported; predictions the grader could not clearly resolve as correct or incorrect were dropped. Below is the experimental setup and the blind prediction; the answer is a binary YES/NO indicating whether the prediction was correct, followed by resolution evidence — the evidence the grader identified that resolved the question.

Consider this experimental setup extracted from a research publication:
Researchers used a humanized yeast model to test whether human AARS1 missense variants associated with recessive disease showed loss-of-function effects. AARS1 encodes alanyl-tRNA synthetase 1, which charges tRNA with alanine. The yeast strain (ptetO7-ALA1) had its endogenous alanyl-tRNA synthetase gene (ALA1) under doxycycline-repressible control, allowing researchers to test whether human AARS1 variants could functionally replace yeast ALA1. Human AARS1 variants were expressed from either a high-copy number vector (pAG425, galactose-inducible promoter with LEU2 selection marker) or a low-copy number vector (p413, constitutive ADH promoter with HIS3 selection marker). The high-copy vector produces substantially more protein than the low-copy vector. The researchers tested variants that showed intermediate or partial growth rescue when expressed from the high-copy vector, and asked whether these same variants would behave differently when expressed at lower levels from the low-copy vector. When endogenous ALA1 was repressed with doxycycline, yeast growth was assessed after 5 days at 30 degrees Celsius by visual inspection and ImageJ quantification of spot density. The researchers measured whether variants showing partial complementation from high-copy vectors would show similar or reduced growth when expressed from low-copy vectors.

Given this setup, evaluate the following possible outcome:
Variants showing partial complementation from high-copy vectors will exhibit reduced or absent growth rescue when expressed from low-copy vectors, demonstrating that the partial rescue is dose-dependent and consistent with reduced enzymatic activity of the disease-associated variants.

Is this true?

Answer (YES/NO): NO